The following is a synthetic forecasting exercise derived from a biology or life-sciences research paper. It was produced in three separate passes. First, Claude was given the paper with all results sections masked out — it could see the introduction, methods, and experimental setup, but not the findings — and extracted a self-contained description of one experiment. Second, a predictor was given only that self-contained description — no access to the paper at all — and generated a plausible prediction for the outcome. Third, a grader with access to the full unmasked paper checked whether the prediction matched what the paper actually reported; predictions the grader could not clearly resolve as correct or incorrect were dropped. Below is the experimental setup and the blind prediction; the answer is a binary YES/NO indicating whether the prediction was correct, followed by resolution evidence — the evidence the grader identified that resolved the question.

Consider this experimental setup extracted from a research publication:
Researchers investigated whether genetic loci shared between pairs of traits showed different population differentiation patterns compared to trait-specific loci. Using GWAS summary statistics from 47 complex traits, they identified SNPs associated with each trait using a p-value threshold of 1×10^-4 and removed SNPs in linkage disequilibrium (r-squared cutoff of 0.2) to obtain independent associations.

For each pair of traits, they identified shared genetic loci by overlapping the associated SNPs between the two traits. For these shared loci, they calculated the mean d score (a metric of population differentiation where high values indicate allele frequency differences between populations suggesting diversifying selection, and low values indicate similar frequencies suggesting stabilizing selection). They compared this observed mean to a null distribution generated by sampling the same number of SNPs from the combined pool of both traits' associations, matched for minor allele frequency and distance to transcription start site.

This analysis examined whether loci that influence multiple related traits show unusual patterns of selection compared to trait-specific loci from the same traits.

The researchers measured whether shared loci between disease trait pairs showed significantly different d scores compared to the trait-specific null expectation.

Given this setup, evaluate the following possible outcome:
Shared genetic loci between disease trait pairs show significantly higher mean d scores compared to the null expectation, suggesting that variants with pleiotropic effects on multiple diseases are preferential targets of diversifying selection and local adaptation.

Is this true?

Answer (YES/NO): NO